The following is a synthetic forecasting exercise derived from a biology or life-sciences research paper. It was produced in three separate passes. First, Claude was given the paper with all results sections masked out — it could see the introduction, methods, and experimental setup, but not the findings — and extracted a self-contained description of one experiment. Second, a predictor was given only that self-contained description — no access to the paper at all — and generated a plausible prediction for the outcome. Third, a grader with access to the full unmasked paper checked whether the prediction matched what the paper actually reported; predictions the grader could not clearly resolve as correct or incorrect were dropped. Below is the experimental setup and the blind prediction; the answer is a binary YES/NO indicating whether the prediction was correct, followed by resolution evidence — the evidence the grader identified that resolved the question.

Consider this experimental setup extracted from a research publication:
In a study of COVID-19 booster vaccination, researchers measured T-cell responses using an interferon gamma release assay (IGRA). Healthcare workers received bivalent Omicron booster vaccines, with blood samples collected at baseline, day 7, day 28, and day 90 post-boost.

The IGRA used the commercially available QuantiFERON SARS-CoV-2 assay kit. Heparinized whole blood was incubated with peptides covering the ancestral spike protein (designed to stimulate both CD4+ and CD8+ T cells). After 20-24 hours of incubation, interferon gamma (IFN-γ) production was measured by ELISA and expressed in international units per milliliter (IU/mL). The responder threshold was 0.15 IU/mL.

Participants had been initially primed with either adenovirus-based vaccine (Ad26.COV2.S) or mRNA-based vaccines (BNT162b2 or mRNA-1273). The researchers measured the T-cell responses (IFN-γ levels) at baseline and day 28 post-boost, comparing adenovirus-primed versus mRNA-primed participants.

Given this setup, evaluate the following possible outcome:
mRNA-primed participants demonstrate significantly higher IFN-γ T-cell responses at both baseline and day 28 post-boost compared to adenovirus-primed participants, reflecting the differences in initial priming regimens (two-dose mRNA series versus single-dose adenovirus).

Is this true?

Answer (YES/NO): NO